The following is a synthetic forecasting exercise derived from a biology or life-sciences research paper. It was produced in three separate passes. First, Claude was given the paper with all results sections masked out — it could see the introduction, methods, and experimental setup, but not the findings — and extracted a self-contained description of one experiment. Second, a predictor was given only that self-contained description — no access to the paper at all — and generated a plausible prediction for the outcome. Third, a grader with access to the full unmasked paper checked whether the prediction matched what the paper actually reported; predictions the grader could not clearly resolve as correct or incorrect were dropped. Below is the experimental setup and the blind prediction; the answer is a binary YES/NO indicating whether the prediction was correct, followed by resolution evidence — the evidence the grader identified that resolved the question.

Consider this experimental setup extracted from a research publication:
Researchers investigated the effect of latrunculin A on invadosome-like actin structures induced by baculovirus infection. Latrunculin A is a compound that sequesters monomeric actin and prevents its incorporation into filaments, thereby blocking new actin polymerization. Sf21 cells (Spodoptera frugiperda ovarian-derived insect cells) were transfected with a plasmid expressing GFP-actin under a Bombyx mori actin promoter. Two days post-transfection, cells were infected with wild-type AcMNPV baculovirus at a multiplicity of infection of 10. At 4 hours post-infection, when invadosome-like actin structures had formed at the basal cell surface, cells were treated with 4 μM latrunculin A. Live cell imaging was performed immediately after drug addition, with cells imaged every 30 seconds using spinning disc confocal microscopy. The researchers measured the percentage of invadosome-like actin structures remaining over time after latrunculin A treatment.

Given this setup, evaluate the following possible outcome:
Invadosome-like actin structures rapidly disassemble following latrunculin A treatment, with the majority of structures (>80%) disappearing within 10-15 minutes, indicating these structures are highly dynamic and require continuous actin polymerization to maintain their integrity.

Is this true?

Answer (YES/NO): YES